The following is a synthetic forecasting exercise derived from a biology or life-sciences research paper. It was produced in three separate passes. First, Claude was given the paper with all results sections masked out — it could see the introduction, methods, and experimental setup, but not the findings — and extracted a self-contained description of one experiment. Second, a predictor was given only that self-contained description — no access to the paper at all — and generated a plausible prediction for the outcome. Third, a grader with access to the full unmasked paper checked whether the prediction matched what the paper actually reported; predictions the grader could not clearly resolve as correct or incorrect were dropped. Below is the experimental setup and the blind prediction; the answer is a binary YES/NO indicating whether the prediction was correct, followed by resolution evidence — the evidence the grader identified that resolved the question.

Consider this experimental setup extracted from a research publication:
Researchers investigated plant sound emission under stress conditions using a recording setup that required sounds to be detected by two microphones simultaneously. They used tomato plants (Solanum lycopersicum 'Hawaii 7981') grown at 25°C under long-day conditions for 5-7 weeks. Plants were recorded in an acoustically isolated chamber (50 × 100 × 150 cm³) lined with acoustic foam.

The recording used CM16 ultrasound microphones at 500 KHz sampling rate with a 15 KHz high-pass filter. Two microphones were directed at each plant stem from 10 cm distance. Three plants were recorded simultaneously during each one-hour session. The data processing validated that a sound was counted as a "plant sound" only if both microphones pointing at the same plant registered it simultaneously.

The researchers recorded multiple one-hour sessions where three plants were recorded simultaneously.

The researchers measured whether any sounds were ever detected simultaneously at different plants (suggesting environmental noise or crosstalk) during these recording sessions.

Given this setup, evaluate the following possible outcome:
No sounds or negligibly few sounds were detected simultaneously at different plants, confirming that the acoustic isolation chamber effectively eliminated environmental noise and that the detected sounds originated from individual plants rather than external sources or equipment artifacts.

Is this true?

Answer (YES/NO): YES